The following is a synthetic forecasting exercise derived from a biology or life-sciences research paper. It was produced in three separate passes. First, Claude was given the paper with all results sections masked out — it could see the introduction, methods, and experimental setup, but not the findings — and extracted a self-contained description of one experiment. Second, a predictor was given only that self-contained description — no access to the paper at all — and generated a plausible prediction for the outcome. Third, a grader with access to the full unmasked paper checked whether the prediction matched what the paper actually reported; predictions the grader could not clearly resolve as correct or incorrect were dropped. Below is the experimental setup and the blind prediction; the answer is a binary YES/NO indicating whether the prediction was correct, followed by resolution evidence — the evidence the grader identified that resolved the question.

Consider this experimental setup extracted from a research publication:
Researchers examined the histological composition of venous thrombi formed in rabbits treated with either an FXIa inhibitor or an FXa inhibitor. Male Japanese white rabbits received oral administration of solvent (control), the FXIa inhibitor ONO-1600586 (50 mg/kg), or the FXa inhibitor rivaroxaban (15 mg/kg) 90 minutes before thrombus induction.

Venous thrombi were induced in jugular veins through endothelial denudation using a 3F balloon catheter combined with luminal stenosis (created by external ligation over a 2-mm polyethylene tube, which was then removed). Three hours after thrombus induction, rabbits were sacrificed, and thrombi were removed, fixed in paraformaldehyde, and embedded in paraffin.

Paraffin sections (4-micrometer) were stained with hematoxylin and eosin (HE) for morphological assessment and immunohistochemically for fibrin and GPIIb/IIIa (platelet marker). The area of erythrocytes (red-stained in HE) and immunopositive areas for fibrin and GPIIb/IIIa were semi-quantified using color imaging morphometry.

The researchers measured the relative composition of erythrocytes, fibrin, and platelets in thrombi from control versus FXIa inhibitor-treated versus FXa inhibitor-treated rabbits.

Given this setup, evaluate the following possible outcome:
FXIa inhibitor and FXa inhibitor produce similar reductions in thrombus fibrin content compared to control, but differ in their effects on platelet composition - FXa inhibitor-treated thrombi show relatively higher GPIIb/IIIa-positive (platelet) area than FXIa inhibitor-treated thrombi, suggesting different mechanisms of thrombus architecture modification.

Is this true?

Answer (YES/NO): NO